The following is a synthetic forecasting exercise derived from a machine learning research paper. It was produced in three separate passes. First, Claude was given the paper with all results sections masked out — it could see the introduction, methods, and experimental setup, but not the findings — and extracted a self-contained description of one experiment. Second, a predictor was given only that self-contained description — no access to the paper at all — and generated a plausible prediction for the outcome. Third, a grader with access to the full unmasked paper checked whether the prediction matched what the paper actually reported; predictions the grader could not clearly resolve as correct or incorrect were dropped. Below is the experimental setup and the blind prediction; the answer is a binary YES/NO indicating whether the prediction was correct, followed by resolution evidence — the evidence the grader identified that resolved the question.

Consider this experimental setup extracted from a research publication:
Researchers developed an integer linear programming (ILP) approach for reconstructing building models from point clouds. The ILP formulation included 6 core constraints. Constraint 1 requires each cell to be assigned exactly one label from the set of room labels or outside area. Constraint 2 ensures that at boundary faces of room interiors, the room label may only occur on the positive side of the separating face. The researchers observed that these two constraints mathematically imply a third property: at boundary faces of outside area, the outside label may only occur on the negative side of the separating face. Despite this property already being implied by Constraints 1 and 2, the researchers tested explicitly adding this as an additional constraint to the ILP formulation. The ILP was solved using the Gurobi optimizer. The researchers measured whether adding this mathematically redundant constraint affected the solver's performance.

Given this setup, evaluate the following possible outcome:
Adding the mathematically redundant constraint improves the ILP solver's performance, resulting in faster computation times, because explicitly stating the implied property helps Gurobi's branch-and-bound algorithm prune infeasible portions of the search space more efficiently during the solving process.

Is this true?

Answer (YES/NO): YES